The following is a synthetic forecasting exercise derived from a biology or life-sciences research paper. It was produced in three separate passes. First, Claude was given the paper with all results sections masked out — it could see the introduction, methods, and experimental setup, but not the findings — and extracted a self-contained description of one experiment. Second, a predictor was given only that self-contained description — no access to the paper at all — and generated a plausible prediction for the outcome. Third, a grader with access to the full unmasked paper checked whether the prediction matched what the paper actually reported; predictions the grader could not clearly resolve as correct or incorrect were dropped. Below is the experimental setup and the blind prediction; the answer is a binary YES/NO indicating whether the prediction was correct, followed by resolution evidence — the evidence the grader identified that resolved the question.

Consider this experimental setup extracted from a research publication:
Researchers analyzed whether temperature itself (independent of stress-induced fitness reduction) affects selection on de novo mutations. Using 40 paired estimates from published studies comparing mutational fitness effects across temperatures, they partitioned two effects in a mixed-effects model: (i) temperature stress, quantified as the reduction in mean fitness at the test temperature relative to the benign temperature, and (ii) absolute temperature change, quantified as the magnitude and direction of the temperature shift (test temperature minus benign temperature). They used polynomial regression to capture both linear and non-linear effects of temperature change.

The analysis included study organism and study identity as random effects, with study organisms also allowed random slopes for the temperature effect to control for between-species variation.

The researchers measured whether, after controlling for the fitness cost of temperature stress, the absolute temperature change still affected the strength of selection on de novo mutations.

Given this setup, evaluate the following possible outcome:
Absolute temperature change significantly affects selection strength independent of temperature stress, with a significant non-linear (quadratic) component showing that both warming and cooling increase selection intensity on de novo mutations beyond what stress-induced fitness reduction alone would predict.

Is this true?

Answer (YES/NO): NO